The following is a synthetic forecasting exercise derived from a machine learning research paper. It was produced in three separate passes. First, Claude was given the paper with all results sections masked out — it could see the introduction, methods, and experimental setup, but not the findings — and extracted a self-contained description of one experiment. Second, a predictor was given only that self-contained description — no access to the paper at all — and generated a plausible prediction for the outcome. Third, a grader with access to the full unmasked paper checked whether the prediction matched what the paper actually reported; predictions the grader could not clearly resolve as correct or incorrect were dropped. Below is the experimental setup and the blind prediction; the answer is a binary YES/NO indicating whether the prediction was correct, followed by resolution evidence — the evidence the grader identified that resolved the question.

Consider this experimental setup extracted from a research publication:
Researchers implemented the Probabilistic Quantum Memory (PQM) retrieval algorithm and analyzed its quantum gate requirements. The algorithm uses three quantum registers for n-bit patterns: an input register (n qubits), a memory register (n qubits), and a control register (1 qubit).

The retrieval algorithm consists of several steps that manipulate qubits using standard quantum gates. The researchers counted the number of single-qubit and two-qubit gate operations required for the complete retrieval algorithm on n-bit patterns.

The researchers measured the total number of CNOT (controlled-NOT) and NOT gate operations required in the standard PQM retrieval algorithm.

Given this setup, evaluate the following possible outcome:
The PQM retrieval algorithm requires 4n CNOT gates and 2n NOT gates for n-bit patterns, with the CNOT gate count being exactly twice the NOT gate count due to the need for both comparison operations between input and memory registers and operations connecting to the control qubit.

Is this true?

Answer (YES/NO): NO